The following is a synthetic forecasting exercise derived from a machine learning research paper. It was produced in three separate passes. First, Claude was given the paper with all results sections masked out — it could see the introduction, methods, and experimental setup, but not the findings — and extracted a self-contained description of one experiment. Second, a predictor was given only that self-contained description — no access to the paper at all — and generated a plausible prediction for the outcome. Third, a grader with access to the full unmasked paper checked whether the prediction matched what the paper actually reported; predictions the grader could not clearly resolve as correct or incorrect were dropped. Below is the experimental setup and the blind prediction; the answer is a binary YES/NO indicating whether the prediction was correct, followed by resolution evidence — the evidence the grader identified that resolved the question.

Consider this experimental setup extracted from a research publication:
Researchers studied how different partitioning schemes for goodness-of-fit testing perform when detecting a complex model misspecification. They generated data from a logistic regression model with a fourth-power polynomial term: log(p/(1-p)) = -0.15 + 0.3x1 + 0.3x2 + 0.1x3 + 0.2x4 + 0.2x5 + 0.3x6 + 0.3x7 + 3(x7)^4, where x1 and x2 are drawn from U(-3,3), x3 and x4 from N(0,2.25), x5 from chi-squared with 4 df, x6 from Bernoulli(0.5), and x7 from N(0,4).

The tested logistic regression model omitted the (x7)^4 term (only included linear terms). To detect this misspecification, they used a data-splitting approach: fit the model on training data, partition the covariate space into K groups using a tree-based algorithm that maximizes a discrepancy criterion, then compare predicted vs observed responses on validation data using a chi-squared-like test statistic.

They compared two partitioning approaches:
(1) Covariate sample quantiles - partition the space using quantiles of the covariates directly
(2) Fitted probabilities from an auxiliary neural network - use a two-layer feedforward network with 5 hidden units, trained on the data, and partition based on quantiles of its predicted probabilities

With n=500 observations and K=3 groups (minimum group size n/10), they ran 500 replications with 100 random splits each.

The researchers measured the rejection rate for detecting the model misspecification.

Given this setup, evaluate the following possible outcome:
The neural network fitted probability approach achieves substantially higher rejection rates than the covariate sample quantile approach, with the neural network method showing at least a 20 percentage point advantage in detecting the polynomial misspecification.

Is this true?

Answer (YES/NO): YES